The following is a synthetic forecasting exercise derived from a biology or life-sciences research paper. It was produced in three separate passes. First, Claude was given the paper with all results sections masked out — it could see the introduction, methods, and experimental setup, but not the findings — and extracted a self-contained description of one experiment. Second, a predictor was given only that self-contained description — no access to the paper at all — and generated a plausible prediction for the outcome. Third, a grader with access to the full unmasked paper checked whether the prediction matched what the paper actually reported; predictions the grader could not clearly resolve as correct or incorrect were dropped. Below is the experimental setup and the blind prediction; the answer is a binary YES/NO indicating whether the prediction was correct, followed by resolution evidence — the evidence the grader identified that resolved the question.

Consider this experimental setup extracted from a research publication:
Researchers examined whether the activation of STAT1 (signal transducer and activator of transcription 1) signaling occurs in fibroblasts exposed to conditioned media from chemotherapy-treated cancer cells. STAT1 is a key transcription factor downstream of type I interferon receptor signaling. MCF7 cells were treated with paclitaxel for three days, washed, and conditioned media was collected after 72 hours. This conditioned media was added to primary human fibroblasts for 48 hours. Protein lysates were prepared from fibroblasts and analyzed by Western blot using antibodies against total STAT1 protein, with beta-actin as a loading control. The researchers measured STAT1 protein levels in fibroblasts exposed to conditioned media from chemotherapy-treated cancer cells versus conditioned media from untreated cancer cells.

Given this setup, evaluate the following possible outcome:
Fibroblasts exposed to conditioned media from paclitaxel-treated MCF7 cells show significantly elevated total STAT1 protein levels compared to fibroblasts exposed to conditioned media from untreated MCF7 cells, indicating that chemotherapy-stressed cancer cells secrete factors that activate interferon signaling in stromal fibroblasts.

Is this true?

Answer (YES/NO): NO